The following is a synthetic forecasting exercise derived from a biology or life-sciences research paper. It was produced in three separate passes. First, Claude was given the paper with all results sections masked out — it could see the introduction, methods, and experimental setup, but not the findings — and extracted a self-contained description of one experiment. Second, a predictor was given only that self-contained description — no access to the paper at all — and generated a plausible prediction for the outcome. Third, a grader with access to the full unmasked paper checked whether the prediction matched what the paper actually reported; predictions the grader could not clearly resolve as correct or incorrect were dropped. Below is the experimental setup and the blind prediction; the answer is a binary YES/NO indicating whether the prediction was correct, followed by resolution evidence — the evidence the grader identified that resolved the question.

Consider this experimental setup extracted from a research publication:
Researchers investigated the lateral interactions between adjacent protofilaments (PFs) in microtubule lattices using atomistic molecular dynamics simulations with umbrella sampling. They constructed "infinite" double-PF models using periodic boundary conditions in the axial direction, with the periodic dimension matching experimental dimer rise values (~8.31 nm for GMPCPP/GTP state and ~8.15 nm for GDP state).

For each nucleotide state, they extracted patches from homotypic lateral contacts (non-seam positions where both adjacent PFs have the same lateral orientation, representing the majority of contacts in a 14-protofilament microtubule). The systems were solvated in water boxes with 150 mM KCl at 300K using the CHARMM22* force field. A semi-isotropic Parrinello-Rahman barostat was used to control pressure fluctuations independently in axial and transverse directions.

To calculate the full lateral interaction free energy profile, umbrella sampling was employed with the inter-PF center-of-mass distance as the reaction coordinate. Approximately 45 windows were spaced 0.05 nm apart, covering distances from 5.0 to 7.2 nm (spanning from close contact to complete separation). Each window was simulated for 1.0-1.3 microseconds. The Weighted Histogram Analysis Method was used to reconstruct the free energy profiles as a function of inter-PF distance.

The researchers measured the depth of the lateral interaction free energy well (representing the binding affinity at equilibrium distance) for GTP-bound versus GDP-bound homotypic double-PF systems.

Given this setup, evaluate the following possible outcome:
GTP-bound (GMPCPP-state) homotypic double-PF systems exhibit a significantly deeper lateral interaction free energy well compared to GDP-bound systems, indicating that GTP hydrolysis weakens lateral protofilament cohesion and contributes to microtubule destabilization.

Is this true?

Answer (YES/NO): NO